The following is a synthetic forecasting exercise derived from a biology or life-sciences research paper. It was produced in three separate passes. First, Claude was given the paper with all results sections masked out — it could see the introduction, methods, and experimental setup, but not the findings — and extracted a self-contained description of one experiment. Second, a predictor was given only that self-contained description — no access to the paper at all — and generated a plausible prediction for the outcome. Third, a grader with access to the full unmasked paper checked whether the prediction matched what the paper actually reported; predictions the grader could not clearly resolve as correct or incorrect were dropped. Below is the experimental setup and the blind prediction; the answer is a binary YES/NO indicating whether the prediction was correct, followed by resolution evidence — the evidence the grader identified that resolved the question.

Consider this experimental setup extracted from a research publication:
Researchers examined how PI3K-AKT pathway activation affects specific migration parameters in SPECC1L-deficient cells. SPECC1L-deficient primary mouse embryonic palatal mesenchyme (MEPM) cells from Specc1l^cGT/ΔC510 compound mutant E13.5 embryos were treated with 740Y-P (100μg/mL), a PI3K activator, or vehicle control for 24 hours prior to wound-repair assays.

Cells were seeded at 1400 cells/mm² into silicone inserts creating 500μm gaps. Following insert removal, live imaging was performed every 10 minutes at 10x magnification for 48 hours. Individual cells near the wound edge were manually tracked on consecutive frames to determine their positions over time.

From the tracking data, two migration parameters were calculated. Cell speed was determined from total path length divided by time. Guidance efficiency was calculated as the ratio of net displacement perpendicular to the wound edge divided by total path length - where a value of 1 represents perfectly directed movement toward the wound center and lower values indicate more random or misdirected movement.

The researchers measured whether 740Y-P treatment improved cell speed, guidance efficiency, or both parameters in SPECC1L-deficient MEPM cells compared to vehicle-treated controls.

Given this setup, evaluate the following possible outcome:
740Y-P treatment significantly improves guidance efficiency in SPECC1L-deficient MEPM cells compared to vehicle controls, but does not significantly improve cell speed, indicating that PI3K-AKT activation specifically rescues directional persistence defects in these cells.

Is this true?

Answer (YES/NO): NO